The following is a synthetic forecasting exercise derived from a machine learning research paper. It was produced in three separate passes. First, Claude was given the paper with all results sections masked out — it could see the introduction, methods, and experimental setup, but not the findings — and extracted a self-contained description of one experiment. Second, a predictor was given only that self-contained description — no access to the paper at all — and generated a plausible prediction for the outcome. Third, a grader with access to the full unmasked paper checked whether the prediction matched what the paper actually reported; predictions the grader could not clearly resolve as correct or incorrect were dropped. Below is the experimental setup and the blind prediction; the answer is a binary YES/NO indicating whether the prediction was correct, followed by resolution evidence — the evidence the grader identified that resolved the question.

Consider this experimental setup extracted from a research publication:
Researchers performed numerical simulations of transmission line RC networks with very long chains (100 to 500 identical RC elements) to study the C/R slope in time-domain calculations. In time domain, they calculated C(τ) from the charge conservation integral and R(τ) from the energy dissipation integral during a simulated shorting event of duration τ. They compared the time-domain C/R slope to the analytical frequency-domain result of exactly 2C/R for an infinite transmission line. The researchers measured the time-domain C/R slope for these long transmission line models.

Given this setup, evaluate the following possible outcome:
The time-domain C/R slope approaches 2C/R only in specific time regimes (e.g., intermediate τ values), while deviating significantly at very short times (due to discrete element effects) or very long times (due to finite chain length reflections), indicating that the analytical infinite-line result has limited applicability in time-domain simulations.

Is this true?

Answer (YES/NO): NO